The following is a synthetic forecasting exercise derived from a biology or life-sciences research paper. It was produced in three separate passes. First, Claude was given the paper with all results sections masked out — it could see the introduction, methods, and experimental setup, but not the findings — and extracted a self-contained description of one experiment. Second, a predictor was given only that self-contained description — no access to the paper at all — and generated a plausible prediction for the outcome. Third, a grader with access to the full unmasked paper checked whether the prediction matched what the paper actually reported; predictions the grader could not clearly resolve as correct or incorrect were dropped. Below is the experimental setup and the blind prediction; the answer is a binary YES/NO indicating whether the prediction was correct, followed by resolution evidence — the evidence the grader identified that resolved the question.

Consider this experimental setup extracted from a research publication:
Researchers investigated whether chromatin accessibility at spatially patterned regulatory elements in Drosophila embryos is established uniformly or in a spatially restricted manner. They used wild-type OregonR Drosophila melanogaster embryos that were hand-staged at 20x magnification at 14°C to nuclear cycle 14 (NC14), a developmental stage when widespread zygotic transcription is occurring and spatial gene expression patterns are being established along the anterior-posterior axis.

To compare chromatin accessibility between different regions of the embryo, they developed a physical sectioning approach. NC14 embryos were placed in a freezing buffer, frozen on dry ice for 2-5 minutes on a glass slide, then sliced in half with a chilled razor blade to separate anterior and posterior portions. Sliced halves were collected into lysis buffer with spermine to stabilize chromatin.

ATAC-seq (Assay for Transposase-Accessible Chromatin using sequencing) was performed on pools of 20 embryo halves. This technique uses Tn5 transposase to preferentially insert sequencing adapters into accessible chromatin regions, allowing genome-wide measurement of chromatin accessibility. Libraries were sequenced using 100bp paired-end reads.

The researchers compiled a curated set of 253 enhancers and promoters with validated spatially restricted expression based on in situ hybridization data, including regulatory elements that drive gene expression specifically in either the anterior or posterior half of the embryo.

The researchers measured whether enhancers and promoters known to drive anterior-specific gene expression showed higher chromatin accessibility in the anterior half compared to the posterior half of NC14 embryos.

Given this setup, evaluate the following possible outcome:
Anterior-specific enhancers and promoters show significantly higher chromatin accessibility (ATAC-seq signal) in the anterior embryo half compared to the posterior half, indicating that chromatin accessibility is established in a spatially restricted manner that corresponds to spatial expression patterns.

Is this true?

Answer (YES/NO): NO